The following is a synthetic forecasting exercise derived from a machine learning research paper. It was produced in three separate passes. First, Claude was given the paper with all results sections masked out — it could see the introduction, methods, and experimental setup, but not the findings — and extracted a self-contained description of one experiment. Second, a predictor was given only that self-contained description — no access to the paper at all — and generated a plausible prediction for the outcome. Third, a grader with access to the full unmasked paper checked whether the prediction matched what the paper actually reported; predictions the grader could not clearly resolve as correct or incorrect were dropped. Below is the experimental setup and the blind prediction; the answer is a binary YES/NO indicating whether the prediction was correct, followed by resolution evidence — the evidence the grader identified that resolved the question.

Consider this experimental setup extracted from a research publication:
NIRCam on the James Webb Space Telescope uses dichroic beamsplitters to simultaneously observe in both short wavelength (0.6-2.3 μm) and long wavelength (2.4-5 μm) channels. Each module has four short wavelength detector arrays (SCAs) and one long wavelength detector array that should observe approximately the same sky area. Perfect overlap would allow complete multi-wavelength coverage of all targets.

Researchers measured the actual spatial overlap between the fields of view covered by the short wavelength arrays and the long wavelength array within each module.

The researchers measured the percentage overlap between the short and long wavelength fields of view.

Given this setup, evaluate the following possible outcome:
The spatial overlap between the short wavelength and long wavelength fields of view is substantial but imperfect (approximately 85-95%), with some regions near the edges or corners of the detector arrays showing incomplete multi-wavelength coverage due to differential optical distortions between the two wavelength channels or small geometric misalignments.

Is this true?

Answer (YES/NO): NO